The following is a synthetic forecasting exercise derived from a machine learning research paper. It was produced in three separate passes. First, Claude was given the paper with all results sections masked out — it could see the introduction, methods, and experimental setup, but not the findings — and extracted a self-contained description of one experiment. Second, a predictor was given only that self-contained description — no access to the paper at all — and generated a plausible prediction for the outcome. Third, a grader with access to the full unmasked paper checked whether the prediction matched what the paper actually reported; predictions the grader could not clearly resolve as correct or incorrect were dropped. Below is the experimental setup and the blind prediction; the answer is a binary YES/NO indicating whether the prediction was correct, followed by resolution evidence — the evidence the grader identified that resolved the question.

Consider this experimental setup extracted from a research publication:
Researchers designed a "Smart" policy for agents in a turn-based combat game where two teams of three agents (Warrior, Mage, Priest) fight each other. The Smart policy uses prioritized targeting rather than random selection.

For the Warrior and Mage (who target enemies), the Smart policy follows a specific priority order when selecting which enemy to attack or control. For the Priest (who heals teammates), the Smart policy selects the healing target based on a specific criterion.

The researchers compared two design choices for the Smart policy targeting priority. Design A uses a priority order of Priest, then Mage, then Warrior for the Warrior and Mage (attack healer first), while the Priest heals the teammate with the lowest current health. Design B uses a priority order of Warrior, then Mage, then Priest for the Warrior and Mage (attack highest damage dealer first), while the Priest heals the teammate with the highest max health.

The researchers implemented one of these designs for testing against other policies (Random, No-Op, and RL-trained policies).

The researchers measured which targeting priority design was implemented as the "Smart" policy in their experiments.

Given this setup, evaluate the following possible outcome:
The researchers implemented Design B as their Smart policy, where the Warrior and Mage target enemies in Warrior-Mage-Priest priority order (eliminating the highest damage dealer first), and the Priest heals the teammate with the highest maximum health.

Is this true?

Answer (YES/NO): NO